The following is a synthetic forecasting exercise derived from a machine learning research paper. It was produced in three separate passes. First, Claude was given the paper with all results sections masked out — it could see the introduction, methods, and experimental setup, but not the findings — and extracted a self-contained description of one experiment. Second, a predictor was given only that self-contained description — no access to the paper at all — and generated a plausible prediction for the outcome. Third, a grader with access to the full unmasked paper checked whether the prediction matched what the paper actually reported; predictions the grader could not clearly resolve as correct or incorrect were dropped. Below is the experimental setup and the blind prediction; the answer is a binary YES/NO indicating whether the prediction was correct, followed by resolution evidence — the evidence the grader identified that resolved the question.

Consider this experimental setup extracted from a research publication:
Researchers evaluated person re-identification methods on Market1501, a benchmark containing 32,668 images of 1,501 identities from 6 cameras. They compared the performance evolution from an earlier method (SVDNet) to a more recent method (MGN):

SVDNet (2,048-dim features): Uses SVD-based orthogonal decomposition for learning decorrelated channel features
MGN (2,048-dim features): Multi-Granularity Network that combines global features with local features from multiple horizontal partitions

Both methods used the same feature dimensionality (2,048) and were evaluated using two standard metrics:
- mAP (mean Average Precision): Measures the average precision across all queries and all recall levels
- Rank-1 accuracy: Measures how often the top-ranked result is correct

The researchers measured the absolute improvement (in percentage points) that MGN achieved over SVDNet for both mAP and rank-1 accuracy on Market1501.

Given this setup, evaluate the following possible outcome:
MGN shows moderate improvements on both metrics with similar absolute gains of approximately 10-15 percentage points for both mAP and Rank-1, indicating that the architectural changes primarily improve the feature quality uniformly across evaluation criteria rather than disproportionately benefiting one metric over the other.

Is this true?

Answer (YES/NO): NO